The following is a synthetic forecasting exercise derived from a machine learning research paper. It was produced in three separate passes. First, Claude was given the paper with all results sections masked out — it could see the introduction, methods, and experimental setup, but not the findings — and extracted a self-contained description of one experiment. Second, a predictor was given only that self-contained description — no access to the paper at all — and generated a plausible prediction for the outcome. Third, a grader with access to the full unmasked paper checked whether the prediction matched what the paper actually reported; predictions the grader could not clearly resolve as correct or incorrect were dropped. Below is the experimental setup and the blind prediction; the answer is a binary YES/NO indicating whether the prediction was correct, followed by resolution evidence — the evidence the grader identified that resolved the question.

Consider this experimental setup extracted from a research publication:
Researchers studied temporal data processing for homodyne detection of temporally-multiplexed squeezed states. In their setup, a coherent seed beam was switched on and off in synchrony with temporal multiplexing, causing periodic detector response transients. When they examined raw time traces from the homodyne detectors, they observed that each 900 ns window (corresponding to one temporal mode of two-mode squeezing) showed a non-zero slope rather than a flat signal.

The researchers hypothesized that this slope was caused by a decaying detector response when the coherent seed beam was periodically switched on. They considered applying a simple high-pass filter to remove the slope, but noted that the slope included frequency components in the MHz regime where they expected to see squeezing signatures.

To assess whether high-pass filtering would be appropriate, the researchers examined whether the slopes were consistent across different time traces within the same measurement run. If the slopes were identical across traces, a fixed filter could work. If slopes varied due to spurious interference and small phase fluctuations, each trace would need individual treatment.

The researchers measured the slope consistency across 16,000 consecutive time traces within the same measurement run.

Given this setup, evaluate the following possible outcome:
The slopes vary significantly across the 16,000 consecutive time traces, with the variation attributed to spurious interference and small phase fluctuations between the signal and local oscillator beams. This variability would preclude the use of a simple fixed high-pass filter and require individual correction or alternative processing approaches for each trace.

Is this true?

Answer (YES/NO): YES